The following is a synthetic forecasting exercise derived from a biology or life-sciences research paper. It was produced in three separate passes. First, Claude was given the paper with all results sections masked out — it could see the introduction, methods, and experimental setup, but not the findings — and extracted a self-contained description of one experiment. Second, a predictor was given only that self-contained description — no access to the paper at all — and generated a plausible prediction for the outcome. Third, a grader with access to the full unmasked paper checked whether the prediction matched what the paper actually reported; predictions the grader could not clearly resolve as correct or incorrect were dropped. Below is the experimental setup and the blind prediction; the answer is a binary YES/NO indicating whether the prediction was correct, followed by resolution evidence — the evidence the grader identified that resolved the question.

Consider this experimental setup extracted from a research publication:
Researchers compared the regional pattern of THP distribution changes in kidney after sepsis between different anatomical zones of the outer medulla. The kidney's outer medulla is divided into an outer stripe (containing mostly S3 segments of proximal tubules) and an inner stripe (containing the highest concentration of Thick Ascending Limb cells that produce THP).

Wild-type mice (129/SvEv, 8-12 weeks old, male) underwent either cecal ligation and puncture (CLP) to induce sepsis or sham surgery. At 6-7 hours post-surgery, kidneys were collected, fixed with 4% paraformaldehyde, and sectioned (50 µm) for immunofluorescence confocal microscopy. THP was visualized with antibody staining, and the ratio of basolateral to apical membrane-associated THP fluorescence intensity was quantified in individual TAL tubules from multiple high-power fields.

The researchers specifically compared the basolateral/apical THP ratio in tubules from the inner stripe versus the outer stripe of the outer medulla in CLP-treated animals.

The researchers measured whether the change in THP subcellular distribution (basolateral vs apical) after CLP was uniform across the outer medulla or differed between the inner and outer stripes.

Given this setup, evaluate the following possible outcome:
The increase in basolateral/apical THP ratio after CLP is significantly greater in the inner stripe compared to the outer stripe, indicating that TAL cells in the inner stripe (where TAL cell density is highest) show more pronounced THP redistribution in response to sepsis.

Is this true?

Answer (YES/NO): YES